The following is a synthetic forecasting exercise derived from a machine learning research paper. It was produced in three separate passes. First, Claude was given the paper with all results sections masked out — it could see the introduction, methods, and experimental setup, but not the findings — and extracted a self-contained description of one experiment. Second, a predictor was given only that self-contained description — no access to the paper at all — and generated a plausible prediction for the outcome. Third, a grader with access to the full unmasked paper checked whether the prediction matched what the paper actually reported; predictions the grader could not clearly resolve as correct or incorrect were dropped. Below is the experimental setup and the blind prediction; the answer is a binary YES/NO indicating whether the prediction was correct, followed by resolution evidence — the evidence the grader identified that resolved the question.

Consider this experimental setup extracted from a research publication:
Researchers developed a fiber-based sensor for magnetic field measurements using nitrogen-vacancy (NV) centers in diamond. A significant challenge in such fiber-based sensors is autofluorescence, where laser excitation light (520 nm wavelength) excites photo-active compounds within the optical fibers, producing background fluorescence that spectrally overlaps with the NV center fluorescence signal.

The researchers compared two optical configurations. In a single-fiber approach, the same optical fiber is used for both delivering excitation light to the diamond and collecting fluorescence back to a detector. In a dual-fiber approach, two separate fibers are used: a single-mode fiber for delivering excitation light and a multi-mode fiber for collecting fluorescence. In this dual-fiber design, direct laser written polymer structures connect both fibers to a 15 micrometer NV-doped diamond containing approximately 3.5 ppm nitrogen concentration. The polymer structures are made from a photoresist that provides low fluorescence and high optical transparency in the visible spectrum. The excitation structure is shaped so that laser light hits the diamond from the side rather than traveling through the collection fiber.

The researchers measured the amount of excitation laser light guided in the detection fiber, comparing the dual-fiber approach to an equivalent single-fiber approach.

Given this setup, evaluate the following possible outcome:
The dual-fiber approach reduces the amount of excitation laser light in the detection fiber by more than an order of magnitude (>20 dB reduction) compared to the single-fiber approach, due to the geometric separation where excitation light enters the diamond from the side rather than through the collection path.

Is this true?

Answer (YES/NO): YES